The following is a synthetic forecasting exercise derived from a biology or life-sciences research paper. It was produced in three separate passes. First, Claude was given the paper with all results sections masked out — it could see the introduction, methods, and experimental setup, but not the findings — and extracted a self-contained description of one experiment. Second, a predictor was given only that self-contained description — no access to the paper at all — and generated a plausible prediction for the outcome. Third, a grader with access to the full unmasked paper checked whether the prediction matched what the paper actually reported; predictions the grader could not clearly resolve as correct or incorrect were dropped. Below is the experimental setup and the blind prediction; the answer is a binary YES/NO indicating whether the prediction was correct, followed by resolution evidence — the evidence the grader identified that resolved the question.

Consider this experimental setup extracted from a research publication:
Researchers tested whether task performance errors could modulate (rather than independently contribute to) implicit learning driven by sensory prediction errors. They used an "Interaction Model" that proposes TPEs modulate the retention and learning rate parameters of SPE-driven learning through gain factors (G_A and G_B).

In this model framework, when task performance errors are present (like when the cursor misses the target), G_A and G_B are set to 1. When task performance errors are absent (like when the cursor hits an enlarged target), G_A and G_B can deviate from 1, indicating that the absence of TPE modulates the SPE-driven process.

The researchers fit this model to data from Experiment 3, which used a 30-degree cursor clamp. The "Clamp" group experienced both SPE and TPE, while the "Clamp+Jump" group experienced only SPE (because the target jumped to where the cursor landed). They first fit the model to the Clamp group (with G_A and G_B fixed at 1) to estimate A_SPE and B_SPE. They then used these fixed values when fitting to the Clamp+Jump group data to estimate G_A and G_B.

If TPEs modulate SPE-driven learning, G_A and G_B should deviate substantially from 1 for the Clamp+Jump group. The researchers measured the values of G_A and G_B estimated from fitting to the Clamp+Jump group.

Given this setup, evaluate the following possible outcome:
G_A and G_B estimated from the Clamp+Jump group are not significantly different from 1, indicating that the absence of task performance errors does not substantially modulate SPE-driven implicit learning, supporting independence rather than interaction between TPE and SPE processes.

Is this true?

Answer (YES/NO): YES